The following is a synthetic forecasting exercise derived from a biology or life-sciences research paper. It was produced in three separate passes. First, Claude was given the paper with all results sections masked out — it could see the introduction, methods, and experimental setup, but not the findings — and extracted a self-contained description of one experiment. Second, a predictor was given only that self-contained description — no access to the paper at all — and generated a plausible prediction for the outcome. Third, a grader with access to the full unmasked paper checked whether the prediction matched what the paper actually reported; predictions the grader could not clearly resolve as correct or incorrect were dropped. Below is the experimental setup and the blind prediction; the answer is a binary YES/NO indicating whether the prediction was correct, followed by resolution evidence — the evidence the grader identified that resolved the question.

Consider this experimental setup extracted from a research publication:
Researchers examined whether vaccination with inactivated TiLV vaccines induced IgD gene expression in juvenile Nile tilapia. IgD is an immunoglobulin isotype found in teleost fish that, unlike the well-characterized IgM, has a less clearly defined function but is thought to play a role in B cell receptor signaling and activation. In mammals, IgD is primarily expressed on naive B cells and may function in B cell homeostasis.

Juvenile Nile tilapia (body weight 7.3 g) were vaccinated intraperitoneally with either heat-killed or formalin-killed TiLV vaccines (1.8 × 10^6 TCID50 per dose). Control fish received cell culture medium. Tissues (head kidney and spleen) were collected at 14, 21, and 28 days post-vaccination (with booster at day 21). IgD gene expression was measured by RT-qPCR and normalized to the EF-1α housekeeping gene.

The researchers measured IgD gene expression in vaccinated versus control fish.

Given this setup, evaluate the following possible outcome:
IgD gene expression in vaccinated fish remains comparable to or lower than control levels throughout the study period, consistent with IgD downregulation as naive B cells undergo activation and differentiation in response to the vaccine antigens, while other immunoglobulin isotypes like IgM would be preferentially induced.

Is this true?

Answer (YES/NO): NO